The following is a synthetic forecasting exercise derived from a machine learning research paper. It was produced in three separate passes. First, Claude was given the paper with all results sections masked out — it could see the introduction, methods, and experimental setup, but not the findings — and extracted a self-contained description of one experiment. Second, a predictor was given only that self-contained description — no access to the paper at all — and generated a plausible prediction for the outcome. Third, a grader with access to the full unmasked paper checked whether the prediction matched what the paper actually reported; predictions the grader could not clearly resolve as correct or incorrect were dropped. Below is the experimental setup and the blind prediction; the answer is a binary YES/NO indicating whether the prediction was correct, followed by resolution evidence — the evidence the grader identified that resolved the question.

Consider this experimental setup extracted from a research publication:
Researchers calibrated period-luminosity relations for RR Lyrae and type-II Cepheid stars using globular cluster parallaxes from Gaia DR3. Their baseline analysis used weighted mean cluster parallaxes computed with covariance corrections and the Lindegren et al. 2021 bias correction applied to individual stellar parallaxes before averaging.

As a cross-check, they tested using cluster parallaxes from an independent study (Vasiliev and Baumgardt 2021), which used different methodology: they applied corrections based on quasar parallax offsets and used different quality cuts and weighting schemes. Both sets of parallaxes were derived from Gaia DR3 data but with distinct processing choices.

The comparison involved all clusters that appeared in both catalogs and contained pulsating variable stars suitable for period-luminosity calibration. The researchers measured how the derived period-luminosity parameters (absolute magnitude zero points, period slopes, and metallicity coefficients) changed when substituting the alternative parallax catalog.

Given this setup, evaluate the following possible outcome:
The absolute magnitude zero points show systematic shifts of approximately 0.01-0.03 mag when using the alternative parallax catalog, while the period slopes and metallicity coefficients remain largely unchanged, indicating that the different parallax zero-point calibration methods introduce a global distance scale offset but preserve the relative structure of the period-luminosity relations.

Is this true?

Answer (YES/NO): YES